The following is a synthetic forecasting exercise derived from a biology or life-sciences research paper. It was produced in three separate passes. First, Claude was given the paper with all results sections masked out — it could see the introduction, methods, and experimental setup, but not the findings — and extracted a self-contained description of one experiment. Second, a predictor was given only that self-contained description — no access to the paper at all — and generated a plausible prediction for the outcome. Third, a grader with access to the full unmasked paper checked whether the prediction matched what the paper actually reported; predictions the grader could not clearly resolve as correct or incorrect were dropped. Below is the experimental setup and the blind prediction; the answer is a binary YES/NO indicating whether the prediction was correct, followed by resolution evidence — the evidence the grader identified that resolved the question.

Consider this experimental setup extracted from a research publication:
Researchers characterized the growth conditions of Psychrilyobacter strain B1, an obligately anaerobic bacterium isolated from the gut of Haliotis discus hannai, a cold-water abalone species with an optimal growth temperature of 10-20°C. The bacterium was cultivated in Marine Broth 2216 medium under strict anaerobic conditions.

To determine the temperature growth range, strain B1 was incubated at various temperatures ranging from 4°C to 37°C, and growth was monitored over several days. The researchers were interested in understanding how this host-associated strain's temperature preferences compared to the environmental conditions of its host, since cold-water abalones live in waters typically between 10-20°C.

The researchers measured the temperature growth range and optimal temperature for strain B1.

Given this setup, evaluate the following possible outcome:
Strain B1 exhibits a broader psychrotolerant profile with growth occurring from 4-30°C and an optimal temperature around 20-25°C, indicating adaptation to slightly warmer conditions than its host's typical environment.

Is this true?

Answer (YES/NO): NO